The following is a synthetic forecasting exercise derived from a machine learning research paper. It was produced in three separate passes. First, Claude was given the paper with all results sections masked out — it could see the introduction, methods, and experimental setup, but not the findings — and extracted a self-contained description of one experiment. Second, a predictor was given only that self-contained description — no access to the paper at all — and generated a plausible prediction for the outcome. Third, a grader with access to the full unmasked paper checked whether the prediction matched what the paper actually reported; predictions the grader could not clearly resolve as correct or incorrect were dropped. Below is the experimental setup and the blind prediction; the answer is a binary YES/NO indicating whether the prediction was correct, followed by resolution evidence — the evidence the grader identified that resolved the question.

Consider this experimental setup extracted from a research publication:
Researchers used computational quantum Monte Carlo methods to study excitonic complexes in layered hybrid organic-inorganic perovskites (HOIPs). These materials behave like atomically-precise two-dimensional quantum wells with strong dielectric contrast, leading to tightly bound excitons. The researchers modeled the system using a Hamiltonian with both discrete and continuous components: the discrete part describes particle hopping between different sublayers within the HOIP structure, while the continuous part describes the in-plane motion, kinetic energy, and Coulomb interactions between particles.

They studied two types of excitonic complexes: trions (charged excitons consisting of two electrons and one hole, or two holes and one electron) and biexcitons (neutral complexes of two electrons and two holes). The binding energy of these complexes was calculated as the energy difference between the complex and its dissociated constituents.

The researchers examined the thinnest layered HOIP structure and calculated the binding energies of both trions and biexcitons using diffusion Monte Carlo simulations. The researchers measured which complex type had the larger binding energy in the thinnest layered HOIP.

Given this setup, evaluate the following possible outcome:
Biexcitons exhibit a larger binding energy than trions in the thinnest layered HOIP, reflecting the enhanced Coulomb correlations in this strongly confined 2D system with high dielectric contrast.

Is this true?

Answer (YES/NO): YES